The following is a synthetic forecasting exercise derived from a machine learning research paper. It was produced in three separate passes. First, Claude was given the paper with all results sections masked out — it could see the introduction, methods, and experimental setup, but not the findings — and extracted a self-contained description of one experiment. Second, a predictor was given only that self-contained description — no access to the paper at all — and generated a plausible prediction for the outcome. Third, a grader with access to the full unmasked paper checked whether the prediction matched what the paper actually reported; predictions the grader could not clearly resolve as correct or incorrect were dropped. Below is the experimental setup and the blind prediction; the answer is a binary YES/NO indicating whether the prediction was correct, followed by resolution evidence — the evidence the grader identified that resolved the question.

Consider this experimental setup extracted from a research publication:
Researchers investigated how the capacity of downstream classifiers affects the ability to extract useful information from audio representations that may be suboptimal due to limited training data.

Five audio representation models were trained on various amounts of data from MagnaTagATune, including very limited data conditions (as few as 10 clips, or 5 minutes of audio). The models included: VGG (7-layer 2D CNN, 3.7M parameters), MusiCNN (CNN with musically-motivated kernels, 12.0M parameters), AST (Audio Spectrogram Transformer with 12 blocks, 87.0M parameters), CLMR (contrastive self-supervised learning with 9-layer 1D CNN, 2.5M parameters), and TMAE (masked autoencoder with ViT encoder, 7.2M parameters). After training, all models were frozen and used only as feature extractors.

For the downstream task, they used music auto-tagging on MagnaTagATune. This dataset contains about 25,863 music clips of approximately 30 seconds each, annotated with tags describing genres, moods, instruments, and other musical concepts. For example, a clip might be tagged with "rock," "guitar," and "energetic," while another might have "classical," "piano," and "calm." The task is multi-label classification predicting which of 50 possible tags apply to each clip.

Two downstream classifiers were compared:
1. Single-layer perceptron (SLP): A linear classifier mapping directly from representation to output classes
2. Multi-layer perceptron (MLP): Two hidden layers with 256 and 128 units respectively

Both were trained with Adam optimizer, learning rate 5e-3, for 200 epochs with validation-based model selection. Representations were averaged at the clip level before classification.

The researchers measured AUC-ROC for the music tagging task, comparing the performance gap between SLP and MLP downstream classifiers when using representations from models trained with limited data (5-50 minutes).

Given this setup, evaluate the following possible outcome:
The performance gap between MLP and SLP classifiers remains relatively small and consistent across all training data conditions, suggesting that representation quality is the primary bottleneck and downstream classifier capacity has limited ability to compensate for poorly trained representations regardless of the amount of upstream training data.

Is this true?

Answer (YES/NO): NO